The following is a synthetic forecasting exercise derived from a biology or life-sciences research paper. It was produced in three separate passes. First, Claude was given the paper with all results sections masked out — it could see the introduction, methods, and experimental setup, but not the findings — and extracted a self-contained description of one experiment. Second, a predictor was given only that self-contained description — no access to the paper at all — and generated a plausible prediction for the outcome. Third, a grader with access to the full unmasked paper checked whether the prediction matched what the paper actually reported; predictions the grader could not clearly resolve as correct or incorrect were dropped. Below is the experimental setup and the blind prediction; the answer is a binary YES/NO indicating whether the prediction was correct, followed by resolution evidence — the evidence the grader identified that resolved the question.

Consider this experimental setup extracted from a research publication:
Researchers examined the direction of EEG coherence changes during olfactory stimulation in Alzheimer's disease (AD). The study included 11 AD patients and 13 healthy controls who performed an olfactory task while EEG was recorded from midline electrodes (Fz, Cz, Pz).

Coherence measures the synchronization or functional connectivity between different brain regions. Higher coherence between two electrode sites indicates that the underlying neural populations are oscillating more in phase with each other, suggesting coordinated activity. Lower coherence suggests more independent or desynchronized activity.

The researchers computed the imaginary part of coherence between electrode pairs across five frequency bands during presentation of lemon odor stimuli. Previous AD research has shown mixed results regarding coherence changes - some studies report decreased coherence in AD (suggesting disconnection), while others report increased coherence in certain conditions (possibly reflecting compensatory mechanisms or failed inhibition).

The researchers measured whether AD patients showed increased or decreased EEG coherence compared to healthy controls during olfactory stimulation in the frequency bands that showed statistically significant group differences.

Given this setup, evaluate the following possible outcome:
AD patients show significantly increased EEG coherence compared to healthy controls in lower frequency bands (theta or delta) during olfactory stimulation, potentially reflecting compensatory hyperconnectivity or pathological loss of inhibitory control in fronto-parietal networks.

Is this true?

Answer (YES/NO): NO